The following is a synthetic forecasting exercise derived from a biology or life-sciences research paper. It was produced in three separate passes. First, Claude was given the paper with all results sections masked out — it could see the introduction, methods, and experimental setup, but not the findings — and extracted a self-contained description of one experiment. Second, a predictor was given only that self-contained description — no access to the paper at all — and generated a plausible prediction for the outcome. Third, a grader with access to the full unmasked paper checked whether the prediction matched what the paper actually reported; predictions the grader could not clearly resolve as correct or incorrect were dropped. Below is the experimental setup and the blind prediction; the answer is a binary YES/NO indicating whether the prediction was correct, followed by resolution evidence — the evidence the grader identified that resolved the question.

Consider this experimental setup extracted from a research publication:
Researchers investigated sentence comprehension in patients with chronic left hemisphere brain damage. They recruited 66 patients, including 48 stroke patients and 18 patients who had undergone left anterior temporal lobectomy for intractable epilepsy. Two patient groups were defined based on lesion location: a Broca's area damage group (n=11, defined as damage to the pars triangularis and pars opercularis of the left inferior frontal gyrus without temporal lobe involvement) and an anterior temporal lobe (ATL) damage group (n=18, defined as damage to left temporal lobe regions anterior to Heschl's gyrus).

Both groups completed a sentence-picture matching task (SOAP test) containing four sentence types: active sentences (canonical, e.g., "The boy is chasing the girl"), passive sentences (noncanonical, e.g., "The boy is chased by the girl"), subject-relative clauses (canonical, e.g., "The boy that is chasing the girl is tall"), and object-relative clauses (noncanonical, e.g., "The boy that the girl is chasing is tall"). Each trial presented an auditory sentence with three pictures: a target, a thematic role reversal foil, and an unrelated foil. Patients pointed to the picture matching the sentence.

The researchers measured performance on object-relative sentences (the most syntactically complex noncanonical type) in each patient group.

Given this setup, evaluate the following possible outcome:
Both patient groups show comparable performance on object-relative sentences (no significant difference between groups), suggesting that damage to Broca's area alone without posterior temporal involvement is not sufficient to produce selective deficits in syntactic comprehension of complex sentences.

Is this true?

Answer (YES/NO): YES